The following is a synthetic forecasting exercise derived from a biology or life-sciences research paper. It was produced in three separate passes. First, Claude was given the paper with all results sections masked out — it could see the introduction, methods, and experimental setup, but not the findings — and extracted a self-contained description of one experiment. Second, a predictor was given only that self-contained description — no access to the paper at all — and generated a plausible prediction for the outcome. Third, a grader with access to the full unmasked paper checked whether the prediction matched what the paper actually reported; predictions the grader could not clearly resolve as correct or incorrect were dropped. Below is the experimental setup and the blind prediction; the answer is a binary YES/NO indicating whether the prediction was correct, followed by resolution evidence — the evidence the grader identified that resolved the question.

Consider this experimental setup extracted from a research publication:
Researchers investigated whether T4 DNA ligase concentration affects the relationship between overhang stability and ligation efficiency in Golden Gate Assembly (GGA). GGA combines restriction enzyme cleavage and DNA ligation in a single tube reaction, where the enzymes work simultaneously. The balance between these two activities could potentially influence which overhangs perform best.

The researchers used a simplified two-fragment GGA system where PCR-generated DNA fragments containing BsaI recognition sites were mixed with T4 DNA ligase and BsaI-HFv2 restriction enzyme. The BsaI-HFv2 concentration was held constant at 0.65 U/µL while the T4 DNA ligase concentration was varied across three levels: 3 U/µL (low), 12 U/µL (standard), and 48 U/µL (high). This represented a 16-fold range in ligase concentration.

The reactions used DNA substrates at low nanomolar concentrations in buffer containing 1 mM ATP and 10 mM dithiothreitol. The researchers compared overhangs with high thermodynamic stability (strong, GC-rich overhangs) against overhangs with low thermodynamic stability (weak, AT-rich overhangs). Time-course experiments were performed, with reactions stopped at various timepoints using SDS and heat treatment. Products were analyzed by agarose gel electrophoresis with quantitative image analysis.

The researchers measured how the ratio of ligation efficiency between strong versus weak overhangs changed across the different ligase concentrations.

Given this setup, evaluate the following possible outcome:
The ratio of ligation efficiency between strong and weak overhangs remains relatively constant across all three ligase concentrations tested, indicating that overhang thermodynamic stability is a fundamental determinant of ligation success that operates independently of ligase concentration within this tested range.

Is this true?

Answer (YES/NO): NO